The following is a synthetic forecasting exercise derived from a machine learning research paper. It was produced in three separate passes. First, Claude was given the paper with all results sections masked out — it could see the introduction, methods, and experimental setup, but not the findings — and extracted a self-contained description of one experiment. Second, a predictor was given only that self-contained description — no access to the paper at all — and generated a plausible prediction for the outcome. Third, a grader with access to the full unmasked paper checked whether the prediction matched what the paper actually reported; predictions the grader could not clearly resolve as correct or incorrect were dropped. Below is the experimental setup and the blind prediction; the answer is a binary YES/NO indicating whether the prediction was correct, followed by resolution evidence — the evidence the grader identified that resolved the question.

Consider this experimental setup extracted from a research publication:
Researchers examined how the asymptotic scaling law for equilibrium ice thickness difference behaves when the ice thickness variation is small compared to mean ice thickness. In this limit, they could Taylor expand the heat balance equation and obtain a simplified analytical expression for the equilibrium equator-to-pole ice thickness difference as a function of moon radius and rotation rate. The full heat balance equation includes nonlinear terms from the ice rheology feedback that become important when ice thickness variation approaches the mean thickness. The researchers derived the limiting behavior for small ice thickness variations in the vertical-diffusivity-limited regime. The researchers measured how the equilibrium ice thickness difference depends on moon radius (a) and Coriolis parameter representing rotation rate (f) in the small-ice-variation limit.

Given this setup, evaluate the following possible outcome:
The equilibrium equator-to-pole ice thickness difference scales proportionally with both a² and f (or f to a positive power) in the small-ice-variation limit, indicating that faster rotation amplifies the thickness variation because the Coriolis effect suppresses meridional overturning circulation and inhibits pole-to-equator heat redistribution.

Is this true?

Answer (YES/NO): NO